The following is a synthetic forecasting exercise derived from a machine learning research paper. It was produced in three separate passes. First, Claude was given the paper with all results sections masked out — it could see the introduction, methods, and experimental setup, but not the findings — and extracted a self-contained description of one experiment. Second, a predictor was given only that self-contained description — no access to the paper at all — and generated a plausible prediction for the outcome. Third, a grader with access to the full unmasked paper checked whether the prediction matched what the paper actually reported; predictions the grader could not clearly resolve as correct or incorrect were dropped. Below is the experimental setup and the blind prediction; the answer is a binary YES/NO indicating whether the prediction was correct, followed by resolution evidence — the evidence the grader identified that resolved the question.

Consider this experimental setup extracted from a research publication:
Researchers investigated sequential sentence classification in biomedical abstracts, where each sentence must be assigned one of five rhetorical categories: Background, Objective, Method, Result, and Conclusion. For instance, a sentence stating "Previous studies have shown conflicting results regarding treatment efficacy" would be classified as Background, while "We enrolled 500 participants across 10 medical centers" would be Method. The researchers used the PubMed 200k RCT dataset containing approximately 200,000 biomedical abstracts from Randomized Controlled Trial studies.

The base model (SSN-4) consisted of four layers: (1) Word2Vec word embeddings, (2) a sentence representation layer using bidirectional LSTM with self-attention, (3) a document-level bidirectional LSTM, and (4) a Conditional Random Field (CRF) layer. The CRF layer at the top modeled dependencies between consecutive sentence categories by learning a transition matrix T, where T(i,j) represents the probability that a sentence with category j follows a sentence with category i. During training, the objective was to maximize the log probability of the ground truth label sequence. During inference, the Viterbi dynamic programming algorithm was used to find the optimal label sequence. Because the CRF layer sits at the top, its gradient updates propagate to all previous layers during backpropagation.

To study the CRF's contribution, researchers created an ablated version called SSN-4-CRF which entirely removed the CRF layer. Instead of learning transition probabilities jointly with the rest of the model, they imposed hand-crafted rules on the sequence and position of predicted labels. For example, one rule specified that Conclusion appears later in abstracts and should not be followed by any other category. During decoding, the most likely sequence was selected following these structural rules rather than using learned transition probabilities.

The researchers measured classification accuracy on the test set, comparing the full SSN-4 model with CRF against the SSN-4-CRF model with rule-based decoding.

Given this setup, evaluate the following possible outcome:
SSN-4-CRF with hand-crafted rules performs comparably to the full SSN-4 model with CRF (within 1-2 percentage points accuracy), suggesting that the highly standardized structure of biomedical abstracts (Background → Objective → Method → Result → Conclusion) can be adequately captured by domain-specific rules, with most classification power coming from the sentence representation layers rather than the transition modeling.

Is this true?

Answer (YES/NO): NO